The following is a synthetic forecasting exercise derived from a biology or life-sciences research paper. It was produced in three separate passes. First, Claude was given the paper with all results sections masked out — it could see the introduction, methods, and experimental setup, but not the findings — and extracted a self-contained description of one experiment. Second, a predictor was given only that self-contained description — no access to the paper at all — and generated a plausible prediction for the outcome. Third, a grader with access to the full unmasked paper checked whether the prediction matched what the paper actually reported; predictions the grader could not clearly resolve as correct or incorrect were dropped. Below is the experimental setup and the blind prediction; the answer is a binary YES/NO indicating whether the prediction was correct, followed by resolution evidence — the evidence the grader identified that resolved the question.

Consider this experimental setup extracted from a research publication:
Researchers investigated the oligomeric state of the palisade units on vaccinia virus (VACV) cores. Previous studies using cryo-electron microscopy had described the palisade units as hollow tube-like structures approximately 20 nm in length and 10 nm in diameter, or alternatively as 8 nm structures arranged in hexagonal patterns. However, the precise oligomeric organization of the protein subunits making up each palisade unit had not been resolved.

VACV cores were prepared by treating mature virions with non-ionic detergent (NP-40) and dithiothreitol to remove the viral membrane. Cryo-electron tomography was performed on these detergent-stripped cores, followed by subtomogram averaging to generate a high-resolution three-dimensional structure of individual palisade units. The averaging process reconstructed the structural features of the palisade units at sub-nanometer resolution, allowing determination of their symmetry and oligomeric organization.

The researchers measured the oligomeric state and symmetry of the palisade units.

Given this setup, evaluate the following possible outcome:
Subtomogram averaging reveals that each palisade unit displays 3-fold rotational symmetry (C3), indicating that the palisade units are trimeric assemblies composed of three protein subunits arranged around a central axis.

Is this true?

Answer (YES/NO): YES